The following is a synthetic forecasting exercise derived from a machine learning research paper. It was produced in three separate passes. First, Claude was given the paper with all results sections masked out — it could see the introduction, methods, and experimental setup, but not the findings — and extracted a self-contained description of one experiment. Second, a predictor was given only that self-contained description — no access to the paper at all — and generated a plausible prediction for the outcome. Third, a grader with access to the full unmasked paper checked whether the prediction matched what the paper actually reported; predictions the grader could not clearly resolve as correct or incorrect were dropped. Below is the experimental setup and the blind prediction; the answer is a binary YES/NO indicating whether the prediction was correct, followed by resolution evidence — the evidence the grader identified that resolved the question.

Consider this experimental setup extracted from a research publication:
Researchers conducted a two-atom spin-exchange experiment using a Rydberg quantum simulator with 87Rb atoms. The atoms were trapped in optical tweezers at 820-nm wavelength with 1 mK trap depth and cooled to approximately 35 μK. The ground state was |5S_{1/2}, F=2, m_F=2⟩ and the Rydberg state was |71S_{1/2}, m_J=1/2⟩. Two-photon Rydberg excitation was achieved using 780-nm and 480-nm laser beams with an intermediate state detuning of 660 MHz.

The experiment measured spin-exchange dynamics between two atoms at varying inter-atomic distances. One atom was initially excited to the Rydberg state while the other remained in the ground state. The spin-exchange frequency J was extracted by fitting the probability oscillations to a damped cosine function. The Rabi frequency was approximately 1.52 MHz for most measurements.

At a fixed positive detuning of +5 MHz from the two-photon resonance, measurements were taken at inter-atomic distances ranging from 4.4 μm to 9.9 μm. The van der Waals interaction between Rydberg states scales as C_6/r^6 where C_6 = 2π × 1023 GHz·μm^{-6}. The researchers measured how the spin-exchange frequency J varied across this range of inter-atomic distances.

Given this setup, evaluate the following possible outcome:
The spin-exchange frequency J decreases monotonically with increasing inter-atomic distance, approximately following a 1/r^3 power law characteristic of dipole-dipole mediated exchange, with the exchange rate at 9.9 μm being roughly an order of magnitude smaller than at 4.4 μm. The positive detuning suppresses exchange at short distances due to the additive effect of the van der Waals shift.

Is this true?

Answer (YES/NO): NO